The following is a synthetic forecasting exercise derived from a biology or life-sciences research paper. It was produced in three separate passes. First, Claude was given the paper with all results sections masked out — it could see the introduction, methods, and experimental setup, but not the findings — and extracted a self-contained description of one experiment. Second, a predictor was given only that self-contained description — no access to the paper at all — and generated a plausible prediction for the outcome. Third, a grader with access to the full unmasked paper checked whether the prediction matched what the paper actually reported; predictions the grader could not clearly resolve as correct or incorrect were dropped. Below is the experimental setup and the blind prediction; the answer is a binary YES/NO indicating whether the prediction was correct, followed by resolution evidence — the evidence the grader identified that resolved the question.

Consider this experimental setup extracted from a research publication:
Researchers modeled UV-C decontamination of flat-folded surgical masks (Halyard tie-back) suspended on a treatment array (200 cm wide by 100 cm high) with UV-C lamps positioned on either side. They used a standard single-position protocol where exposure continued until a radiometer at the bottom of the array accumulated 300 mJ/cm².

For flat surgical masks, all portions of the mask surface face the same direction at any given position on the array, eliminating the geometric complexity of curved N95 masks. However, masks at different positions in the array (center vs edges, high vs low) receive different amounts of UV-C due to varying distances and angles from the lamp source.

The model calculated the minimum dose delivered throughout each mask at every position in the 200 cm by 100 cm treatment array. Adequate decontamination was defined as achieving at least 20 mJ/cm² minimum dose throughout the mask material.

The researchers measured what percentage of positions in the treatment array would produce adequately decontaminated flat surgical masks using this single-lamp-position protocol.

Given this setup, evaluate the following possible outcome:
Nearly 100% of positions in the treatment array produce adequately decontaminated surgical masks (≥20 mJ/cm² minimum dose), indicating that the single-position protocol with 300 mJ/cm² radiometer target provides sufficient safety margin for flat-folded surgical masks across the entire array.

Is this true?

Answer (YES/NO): NO